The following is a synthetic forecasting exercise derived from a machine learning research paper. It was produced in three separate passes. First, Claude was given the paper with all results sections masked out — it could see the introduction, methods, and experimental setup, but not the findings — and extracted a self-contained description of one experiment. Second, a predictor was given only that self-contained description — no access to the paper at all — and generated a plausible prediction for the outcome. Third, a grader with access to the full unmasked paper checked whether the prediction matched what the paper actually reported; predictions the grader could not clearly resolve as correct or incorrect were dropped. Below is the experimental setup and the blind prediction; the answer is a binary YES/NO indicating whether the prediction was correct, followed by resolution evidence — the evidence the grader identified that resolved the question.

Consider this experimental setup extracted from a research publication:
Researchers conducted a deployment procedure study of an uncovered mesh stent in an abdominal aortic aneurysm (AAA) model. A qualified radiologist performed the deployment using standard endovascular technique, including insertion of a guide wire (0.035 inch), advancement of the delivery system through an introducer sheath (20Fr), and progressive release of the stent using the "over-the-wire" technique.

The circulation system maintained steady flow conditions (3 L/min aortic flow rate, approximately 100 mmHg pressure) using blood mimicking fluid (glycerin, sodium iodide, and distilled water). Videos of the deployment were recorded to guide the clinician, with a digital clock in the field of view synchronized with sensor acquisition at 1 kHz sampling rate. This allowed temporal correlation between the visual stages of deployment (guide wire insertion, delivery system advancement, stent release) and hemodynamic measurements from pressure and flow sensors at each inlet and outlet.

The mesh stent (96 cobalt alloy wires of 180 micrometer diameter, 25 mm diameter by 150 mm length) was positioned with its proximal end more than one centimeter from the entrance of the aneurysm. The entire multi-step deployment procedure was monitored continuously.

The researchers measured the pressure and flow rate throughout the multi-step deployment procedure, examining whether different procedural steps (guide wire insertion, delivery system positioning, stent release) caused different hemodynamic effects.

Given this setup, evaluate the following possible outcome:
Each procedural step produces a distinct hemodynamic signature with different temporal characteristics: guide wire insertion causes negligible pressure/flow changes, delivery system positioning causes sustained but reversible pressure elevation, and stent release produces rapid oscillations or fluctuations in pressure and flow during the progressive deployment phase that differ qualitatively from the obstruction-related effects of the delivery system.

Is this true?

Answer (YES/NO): NO